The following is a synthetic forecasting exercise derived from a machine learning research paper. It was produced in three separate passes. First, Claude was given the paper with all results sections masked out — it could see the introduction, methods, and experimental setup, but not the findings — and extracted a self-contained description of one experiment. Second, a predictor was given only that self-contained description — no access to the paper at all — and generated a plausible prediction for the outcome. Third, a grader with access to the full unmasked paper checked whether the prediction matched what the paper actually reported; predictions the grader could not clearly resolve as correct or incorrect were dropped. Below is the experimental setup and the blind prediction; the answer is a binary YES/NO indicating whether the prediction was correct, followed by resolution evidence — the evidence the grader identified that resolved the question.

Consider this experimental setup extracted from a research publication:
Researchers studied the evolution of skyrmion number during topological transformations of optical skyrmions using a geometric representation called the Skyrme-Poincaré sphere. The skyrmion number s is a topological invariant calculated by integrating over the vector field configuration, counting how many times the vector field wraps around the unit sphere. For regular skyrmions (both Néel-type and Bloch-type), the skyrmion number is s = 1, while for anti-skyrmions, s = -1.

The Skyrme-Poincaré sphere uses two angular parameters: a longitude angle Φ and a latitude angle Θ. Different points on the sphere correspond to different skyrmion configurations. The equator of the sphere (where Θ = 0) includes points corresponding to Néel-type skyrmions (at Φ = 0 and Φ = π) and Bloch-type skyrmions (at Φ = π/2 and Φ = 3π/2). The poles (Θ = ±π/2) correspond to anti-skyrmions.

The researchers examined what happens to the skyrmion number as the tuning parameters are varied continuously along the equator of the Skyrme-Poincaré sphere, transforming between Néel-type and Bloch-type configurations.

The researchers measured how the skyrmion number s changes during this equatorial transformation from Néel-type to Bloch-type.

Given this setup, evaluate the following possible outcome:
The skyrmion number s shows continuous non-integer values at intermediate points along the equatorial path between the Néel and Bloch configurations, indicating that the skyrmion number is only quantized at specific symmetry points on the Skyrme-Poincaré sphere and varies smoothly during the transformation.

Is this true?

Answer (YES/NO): NO